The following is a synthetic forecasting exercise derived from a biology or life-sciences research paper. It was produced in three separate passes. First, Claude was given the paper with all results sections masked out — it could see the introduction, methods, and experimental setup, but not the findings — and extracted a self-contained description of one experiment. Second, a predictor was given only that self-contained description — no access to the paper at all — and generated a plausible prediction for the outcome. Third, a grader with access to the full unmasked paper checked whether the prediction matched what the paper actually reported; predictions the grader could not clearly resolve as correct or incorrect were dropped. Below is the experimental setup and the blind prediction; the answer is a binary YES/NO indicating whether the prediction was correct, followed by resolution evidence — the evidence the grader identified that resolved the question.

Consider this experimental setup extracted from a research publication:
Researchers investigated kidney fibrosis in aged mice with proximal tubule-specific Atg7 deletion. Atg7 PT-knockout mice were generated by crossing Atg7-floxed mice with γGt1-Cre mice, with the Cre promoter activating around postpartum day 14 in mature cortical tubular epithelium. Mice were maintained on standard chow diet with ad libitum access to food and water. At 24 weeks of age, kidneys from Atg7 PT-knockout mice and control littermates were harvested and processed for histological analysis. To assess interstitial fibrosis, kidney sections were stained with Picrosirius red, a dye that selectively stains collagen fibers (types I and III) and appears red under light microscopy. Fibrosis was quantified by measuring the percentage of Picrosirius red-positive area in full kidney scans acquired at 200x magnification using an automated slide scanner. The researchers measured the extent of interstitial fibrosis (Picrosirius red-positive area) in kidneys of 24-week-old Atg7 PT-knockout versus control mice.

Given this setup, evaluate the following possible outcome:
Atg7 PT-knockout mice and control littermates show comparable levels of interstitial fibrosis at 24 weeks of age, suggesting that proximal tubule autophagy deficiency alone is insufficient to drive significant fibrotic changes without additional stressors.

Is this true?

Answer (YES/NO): YES